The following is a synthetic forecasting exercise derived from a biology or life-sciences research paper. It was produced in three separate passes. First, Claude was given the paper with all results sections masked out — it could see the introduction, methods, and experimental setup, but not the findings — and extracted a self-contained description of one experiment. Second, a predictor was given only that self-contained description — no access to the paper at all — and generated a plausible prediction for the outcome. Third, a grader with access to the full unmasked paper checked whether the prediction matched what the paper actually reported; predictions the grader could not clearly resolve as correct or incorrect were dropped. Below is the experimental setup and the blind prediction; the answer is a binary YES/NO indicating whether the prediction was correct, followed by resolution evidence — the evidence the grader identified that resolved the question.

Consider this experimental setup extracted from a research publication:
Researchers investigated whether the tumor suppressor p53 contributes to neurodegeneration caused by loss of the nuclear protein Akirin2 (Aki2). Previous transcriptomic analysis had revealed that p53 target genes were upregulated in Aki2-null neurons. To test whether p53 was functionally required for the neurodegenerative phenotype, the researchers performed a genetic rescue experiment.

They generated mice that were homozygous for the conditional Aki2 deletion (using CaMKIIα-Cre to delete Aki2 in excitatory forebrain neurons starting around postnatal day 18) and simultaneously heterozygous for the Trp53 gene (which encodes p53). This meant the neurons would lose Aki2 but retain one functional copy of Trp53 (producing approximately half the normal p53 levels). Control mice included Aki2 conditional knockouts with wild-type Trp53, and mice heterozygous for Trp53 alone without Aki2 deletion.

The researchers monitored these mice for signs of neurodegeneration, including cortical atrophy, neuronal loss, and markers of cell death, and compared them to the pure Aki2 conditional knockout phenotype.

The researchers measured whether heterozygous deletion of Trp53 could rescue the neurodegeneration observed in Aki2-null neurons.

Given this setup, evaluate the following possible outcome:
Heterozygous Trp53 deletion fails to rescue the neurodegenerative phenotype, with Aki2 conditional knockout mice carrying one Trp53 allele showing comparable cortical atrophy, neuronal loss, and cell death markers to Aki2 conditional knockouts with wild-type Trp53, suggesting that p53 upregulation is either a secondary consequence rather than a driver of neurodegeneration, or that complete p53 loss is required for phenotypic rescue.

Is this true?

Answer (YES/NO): NO